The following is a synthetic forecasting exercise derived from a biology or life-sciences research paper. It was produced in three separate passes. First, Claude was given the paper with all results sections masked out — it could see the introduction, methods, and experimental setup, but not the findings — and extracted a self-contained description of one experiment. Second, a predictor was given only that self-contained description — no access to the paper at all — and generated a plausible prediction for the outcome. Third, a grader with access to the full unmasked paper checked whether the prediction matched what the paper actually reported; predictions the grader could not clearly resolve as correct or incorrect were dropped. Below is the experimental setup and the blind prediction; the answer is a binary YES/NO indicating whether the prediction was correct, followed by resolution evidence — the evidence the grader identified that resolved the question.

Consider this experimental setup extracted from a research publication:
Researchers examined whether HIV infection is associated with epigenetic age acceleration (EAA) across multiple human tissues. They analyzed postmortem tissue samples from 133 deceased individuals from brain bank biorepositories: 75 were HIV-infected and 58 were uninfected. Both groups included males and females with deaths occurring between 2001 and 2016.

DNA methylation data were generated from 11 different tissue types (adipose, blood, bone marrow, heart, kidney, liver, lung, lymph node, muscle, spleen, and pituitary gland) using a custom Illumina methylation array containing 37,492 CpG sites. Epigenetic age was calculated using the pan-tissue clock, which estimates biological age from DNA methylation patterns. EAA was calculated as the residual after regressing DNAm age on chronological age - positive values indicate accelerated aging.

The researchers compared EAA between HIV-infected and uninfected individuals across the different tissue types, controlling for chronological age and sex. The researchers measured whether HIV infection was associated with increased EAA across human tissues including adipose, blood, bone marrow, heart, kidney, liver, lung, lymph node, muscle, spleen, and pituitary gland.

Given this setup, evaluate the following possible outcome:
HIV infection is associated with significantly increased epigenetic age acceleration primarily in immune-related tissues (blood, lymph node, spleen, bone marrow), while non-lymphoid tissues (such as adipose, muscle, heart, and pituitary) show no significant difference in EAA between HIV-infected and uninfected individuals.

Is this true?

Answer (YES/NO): NO